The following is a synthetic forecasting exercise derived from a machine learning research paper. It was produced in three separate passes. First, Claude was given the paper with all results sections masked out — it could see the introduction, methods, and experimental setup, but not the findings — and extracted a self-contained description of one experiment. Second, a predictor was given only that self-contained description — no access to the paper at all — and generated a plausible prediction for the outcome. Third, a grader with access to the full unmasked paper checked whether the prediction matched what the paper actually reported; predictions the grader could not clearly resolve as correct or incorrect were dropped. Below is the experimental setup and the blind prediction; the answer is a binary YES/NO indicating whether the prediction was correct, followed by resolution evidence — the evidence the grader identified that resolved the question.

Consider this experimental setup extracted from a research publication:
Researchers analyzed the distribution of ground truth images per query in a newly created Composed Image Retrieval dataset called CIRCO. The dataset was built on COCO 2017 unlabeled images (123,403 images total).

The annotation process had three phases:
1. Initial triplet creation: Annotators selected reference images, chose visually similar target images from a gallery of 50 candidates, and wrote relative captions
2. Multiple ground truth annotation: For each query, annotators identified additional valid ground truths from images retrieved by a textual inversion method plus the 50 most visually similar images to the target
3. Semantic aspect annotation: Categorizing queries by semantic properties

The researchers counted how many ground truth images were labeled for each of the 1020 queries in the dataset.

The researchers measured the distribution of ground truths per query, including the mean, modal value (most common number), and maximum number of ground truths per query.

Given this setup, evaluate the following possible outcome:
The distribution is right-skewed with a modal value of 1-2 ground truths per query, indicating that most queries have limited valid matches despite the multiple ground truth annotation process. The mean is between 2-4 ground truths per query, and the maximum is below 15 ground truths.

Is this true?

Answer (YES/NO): NO